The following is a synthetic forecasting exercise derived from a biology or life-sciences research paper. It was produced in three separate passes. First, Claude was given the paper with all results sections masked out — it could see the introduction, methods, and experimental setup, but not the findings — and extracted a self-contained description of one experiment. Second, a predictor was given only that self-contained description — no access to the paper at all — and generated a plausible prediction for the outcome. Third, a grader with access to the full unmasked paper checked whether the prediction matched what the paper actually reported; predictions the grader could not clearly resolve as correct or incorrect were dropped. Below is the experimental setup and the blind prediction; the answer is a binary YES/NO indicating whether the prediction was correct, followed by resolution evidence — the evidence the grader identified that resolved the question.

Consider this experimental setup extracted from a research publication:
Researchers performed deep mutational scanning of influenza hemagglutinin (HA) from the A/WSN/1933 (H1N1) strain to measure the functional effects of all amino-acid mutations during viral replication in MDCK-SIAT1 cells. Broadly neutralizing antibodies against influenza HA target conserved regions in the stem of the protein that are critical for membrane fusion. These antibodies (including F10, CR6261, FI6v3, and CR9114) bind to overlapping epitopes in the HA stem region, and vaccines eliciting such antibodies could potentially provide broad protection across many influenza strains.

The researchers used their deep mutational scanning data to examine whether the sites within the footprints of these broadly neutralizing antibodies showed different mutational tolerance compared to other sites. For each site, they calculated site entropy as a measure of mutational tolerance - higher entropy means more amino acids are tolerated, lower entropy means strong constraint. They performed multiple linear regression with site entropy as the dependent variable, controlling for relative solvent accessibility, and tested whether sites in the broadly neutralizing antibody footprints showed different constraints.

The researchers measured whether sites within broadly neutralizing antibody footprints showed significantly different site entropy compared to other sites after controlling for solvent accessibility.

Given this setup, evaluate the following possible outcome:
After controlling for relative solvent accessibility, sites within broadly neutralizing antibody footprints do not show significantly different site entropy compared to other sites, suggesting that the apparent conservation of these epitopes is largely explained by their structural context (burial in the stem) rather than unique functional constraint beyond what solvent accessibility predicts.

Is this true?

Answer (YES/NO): NO